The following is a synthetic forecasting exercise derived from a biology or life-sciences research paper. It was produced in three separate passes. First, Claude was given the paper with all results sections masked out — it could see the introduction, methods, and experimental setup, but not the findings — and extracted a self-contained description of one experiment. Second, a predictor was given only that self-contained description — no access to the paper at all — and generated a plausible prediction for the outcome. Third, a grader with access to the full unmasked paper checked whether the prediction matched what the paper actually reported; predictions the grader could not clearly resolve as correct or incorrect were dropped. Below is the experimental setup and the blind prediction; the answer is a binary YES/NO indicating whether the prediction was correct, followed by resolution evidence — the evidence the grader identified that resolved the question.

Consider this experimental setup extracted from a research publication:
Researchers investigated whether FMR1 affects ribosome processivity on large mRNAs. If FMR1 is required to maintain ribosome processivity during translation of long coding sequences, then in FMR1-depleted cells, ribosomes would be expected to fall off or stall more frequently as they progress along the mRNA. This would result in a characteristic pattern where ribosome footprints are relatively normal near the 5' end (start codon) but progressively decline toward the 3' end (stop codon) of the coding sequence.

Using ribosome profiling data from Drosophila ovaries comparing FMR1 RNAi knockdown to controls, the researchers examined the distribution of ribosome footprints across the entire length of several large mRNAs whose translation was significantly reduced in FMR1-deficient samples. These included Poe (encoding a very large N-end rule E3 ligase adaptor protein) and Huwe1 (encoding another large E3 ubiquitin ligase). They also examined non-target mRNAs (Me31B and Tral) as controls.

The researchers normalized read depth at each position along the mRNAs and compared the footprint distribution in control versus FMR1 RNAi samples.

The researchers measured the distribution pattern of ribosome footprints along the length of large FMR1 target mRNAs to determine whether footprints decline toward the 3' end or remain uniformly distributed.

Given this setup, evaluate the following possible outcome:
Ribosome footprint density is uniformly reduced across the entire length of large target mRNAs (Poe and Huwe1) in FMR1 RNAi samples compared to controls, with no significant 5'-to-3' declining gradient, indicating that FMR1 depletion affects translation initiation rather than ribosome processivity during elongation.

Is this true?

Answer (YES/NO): YES